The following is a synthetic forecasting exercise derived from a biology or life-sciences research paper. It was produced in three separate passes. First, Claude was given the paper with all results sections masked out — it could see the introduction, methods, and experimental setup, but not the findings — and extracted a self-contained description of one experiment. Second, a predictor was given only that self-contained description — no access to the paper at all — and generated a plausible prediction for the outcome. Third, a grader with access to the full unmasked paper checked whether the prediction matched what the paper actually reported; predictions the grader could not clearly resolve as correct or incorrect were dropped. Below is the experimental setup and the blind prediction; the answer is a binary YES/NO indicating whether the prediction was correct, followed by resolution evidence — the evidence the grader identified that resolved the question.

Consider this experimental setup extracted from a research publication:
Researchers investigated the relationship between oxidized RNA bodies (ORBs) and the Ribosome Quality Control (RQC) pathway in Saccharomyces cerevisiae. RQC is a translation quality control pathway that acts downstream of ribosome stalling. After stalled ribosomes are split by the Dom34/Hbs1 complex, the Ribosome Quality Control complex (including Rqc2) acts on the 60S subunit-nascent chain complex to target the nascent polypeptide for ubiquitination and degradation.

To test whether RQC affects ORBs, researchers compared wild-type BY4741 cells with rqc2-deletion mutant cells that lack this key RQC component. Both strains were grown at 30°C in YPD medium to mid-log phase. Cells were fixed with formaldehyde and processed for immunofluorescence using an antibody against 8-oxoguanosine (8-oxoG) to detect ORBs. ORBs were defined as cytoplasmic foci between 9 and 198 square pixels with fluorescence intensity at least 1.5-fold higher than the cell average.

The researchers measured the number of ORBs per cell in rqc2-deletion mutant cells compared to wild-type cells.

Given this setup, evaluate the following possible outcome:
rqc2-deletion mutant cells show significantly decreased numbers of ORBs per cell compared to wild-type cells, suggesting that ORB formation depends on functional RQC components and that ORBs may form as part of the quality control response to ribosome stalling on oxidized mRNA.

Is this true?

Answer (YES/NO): NO